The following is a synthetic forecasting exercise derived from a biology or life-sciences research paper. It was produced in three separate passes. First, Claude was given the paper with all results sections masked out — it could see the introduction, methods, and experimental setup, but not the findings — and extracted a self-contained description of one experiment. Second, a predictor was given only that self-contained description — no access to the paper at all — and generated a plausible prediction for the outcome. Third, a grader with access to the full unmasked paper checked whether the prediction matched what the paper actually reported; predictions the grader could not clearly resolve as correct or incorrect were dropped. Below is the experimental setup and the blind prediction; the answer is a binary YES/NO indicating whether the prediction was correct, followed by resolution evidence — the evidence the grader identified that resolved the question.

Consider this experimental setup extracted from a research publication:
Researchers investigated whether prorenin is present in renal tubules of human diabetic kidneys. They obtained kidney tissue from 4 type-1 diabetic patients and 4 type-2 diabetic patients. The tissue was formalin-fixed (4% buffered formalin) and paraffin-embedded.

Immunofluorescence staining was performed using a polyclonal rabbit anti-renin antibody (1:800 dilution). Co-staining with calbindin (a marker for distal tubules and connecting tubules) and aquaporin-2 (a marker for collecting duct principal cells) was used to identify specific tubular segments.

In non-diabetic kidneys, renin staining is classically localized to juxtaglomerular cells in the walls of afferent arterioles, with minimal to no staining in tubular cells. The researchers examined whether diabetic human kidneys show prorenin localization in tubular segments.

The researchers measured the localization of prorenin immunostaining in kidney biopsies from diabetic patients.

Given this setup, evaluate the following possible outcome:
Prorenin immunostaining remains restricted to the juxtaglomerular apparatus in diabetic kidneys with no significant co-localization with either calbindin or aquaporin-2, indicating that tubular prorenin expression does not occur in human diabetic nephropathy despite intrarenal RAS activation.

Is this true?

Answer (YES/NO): NO